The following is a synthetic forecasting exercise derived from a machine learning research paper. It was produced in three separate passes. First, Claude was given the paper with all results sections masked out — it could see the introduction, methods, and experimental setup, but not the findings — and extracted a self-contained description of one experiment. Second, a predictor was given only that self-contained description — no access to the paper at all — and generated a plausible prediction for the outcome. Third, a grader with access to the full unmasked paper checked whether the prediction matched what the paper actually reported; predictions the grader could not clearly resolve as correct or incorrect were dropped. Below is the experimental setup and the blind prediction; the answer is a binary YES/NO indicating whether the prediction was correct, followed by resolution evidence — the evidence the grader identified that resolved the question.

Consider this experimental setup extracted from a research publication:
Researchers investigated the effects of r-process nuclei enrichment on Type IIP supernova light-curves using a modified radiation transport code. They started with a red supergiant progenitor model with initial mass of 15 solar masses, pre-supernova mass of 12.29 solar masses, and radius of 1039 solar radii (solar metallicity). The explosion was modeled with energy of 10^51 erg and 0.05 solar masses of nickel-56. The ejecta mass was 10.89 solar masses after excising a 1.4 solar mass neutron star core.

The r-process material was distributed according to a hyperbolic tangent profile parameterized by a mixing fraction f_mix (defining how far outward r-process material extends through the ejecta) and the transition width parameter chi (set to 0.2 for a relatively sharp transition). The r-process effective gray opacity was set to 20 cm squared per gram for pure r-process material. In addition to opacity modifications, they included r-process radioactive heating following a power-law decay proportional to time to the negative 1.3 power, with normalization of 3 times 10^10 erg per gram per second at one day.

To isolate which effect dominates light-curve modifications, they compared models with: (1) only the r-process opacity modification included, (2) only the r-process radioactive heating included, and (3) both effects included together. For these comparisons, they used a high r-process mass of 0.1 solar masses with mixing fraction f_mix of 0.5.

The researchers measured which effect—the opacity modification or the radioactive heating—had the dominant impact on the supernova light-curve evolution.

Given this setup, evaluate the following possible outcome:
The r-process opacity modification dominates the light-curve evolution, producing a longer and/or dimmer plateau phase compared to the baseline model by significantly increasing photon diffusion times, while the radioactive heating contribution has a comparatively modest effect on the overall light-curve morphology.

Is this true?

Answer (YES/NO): NO